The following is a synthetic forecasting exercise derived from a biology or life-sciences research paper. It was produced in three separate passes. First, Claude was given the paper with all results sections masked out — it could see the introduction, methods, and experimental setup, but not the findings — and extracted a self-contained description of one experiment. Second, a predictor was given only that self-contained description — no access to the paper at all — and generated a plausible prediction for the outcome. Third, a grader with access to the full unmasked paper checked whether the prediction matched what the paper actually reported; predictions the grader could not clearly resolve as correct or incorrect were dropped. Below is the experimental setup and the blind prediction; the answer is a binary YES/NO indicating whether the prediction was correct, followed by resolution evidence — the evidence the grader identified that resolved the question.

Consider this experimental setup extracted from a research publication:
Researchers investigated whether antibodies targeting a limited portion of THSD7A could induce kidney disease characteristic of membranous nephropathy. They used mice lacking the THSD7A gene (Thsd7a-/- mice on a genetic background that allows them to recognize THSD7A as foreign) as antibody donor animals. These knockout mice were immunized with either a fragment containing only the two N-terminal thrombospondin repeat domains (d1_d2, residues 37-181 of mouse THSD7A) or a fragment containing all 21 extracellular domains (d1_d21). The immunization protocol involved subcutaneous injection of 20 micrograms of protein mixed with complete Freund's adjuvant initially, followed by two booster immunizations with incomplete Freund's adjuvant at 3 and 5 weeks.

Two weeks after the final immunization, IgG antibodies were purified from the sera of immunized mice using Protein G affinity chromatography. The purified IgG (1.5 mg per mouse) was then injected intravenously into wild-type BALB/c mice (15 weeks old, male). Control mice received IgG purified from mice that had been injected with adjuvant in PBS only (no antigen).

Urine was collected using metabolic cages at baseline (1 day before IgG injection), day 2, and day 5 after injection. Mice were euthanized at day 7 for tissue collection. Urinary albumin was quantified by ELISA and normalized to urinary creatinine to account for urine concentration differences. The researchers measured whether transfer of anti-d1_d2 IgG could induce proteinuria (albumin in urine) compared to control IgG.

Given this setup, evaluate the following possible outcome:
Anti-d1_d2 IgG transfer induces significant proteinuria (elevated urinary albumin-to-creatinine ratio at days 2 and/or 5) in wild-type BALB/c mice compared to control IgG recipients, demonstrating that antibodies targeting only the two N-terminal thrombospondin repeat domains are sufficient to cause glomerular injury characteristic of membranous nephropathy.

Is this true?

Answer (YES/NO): YES